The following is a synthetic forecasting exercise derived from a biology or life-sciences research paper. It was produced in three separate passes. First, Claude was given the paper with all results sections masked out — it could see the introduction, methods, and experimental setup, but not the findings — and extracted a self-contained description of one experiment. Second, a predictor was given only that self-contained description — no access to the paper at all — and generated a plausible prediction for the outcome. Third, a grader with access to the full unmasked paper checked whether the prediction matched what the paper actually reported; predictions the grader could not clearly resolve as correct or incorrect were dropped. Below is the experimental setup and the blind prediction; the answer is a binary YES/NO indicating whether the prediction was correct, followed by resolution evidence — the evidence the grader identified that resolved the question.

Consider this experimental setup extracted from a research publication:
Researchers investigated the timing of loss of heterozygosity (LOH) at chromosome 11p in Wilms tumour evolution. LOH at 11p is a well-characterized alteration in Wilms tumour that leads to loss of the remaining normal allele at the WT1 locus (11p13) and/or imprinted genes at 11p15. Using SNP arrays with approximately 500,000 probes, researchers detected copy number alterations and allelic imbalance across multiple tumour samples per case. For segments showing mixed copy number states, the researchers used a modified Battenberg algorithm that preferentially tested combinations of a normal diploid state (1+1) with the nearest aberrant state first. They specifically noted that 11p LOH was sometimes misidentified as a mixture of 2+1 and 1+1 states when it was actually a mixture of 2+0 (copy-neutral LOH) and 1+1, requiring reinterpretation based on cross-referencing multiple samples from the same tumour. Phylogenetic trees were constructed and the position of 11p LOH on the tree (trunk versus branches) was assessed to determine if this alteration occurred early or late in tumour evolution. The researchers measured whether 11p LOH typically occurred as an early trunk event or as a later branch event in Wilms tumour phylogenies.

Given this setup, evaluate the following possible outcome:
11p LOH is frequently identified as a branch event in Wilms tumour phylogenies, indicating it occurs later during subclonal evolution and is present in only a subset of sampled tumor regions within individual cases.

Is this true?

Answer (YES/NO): NO